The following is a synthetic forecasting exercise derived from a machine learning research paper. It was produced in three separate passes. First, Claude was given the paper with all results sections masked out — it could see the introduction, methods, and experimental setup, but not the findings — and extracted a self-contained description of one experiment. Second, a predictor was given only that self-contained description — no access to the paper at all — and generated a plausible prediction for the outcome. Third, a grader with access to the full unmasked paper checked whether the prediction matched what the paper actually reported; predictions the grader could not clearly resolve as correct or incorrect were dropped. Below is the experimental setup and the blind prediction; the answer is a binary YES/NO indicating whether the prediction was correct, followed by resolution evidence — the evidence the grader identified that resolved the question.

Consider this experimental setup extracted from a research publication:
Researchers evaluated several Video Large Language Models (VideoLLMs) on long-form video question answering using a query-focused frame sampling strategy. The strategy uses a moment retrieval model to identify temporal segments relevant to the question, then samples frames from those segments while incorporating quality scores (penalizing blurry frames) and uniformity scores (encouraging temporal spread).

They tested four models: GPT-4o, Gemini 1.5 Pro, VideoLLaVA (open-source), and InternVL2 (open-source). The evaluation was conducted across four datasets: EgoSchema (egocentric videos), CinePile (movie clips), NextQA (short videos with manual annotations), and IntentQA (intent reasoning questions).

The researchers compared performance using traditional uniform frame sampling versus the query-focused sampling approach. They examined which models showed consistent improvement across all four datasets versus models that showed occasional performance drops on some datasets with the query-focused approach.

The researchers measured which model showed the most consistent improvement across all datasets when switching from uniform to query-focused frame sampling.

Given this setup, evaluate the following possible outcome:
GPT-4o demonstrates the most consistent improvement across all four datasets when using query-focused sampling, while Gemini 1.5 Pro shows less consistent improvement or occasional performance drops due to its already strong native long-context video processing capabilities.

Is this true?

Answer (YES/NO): NO